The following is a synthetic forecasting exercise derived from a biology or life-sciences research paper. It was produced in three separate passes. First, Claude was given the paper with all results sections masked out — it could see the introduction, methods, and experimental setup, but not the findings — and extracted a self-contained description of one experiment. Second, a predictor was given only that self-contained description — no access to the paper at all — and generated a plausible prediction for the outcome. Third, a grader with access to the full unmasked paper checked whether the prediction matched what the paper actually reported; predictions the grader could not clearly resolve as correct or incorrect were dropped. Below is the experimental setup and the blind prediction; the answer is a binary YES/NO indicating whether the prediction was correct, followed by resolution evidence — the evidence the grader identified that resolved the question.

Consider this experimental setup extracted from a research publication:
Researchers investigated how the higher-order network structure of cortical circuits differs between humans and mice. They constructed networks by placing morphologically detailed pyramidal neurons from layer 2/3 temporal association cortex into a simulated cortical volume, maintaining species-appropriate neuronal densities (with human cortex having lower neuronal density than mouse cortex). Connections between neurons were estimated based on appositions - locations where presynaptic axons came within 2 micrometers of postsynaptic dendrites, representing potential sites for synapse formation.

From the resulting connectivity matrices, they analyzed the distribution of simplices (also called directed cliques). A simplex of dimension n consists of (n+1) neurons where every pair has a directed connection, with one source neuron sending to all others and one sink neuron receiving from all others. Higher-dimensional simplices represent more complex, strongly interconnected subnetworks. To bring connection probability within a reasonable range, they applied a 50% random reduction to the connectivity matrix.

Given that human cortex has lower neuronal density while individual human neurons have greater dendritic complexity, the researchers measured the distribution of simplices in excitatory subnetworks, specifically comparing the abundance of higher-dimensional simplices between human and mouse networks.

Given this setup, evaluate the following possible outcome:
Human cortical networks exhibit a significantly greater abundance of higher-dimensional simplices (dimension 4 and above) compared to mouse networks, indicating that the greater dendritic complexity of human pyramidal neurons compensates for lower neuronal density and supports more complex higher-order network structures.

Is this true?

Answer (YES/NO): YES